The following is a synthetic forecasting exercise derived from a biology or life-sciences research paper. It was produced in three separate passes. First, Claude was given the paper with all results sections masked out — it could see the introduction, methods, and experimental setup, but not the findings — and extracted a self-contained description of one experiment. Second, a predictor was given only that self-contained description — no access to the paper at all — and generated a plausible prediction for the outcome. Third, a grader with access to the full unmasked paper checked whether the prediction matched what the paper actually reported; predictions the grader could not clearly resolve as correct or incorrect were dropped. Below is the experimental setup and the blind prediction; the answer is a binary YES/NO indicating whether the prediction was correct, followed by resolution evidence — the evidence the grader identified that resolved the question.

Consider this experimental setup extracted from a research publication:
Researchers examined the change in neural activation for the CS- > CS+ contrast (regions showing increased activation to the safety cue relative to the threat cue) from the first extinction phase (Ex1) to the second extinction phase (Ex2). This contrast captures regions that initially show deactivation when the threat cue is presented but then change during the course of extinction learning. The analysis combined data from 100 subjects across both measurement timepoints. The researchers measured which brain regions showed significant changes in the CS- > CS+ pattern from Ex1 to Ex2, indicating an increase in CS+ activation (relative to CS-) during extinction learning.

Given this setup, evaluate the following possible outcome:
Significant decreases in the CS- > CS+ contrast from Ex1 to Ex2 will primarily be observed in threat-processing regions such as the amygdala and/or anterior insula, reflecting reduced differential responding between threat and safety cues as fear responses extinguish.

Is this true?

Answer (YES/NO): NO